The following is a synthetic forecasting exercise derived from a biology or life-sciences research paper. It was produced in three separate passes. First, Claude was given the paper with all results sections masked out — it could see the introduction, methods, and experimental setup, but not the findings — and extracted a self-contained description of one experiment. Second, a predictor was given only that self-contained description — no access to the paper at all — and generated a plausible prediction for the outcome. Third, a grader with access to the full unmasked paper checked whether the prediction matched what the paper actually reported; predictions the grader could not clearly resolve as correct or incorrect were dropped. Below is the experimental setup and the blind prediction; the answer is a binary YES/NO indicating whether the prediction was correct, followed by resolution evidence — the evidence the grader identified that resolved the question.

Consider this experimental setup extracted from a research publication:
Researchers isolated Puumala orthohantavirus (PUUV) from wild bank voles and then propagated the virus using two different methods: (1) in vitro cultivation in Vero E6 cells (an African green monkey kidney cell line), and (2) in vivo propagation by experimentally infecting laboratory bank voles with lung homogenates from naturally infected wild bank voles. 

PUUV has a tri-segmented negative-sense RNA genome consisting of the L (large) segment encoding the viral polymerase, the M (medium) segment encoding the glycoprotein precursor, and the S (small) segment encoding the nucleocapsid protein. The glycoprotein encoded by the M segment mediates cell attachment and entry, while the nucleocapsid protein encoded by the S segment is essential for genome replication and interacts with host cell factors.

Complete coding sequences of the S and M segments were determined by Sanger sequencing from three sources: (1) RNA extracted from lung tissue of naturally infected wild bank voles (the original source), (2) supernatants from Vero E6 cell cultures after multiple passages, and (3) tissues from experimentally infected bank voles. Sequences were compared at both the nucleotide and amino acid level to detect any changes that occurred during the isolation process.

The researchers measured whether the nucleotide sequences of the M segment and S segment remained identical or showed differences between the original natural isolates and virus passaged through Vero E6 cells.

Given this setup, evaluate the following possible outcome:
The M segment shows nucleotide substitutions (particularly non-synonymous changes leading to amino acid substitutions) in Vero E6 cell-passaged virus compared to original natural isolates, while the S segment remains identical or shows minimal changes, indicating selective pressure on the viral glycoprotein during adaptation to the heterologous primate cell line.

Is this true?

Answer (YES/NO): NO